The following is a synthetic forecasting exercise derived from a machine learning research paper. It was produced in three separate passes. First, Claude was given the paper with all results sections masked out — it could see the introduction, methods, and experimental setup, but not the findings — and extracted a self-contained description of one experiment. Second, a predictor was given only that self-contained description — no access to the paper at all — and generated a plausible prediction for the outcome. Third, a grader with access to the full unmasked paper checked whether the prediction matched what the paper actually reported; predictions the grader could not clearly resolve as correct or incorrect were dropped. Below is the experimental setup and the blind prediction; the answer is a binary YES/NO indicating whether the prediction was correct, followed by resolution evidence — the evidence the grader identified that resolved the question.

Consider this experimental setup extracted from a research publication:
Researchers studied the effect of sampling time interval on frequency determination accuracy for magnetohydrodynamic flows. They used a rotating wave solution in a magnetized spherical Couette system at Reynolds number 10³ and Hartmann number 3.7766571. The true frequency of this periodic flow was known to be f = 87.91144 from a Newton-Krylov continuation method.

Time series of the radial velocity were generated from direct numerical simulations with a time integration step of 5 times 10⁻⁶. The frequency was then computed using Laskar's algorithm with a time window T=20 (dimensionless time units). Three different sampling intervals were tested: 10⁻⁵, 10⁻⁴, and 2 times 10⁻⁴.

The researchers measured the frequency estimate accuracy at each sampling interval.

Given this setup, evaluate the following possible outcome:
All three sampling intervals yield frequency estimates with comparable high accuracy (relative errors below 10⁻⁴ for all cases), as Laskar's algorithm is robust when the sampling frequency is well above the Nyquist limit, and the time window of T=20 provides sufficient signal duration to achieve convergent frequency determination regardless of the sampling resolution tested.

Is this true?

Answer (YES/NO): NO